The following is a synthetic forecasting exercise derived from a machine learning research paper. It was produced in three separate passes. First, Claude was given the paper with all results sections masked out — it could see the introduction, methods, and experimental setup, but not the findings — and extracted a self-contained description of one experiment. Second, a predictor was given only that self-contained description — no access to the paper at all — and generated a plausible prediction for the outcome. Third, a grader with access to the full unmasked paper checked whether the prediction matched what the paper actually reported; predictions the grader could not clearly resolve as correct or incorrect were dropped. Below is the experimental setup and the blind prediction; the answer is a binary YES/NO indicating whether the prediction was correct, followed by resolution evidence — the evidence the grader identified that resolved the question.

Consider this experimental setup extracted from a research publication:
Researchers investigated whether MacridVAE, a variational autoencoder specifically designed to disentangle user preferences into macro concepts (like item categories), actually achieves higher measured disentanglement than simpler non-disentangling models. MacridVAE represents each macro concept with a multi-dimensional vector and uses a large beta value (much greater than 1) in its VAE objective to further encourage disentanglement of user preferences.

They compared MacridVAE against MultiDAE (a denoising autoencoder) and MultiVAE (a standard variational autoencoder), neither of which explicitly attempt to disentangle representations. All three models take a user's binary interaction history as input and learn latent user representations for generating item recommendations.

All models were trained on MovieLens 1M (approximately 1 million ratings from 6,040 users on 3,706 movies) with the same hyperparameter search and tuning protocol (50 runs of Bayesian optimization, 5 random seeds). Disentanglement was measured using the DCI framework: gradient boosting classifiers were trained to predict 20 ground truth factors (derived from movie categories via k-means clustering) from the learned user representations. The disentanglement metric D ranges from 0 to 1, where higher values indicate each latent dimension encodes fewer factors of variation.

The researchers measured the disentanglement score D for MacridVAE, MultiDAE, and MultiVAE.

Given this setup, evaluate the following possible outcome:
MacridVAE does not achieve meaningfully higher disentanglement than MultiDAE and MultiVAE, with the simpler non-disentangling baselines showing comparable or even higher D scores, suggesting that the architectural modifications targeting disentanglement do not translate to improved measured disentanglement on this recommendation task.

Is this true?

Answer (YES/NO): YES